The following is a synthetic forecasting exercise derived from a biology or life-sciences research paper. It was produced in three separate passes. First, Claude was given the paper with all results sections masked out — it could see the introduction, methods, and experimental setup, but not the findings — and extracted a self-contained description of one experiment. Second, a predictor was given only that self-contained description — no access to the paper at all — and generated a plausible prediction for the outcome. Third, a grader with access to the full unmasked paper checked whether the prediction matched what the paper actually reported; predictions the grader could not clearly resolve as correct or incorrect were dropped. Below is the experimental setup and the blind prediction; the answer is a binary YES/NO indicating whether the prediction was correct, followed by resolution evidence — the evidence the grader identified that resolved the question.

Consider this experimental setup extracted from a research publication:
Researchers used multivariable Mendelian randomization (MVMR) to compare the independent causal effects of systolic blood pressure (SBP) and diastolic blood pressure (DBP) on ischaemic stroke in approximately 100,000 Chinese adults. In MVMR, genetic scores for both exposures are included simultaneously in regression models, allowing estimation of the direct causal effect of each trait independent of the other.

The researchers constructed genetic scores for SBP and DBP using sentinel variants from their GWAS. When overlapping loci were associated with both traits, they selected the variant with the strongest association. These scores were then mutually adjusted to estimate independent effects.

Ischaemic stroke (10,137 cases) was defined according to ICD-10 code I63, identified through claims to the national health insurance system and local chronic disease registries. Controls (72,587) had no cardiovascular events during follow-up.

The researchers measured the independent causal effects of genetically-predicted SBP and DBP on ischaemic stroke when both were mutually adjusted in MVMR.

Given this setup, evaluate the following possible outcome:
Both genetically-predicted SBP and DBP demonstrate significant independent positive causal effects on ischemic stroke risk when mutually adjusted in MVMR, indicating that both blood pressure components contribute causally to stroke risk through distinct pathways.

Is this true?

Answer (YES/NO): NO